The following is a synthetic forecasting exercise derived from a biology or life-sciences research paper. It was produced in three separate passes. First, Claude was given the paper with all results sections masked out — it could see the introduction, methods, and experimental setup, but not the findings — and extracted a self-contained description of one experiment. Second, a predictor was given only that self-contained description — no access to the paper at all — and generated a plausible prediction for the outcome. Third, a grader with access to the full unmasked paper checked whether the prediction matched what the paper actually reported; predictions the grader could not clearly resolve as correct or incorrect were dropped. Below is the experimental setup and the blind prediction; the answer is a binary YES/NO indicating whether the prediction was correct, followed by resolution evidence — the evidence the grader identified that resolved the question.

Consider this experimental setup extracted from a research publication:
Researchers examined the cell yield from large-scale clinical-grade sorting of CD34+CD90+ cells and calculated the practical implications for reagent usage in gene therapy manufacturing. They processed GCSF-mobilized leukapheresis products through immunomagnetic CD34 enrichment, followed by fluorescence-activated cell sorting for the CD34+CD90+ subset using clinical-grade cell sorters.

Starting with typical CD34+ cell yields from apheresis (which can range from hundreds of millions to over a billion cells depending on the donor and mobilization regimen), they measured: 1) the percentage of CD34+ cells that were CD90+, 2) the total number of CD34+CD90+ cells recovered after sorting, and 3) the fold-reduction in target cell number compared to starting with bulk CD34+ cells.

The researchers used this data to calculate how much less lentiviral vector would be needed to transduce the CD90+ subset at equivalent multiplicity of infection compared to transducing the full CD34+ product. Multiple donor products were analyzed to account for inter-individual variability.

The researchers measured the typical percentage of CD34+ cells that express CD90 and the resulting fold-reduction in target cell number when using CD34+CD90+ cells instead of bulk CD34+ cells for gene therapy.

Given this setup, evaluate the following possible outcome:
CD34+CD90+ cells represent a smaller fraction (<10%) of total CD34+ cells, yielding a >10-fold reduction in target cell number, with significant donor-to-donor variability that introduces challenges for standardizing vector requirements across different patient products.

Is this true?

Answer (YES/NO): NO